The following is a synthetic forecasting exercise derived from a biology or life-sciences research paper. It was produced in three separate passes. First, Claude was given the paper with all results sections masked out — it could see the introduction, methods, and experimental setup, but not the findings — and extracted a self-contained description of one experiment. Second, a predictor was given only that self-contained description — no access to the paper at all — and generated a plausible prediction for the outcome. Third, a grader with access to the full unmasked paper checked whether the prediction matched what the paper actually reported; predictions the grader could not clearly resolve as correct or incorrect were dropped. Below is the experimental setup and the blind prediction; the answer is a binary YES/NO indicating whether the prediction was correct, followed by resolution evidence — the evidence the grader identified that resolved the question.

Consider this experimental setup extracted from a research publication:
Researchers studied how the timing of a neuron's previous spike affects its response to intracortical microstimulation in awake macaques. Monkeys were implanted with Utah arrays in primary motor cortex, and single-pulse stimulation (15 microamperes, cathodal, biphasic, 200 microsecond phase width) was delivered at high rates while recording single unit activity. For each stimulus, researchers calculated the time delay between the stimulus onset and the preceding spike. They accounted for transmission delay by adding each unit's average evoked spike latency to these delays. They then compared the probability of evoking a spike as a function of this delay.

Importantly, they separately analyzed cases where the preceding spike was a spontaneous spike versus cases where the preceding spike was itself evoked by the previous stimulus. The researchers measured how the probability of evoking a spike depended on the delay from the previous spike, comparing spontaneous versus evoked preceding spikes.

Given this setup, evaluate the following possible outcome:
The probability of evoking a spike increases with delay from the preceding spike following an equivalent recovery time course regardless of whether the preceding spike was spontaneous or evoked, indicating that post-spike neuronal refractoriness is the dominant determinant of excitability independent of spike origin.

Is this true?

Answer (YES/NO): YES